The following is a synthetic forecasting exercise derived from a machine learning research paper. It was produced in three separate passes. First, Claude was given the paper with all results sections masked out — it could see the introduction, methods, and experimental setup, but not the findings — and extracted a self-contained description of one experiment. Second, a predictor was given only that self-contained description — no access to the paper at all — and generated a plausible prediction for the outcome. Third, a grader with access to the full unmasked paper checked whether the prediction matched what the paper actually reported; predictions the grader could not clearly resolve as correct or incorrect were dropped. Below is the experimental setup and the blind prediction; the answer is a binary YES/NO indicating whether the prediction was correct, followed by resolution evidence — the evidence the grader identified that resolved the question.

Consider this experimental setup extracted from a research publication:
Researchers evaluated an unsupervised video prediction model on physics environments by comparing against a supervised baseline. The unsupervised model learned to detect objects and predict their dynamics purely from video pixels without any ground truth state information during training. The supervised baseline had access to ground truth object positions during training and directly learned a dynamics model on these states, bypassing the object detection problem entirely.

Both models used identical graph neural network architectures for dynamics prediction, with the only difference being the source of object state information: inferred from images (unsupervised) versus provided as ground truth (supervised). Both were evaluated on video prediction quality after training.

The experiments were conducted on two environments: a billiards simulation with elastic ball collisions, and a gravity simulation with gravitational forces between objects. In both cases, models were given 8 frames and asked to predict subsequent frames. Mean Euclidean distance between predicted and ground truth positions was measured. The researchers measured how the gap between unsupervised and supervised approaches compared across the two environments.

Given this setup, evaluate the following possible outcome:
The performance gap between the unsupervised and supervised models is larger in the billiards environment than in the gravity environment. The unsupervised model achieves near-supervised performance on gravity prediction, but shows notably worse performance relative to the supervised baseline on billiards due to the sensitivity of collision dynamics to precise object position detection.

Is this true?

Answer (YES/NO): NO